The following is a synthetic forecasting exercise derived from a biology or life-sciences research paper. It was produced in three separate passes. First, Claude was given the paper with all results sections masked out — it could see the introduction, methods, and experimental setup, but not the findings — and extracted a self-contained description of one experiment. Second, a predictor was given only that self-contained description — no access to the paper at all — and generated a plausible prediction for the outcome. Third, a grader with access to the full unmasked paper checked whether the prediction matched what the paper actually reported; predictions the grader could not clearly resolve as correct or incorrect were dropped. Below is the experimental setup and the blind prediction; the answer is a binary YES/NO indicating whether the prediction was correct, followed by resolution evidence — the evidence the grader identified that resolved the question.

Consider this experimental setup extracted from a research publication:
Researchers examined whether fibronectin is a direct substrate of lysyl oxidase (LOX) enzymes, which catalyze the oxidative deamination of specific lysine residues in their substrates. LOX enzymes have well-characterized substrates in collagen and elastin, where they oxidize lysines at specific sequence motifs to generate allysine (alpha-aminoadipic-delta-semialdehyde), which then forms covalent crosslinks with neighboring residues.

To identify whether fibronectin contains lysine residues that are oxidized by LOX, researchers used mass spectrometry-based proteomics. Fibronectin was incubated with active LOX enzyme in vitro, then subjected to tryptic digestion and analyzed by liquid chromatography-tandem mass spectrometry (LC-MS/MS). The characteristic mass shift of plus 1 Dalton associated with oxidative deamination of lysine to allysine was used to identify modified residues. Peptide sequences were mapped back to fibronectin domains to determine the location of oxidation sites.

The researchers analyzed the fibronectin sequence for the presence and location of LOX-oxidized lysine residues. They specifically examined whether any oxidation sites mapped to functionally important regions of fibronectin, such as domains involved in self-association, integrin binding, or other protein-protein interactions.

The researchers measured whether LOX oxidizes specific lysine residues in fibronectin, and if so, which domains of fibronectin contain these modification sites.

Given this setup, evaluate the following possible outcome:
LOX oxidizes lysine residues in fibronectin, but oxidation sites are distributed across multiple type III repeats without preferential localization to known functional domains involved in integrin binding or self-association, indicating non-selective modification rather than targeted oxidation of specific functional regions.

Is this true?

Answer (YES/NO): NO